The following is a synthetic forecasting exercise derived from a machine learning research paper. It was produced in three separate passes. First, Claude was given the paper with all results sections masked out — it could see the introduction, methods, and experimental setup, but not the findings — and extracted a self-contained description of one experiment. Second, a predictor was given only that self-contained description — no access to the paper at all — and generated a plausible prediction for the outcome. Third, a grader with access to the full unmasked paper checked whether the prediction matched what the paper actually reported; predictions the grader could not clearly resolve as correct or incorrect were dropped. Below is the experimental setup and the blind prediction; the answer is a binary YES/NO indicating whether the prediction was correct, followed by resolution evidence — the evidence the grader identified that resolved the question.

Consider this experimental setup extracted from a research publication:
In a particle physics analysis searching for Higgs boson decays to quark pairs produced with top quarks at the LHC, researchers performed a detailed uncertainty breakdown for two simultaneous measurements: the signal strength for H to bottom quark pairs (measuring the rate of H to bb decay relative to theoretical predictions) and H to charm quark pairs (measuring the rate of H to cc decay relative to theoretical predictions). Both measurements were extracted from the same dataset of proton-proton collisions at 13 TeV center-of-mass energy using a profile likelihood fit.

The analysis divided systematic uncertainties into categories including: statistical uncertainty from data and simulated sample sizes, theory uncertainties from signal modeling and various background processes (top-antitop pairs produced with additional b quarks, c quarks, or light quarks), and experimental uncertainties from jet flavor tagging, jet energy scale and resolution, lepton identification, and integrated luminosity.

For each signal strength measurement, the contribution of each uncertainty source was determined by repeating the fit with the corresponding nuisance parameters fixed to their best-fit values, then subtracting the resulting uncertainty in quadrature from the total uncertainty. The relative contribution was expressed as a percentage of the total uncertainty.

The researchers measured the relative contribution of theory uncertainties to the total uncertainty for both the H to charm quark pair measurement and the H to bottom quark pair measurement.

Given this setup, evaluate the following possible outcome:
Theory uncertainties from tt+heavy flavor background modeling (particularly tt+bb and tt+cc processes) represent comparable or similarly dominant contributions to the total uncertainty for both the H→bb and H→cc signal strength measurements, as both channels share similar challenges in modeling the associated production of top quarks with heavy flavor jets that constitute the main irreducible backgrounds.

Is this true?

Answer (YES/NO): NO